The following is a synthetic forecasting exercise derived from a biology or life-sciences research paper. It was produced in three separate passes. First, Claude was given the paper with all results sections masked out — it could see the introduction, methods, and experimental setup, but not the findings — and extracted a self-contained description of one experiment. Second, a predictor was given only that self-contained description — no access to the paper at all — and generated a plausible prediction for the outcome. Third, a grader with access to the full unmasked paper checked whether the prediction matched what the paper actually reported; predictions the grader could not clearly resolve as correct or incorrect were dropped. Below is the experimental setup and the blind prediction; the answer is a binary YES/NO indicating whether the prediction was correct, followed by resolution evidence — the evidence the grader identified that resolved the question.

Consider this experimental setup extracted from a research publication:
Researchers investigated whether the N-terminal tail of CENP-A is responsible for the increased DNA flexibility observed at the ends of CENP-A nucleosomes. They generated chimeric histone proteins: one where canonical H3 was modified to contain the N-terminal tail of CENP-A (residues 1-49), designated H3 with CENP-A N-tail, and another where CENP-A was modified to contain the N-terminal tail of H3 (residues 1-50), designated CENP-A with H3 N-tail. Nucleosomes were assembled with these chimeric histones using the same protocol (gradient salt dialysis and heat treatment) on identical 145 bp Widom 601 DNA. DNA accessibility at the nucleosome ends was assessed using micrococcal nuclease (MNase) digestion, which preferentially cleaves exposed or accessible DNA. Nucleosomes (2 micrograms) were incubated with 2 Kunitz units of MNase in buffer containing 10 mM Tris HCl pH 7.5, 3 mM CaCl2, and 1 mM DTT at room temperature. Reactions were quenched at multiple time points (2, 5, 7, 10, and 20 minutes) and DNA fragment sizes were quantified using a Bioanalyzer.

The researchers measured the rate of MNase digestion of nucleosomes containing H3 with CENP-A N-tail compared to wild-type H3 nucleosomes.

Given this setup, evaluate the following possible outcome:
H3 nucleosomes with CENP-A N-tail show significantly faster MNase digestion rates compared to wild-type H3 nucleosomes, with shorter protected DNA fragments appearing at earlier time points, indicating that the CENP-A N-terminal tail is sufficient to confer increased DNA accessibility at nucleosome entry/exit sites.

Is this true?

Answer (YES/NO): YES